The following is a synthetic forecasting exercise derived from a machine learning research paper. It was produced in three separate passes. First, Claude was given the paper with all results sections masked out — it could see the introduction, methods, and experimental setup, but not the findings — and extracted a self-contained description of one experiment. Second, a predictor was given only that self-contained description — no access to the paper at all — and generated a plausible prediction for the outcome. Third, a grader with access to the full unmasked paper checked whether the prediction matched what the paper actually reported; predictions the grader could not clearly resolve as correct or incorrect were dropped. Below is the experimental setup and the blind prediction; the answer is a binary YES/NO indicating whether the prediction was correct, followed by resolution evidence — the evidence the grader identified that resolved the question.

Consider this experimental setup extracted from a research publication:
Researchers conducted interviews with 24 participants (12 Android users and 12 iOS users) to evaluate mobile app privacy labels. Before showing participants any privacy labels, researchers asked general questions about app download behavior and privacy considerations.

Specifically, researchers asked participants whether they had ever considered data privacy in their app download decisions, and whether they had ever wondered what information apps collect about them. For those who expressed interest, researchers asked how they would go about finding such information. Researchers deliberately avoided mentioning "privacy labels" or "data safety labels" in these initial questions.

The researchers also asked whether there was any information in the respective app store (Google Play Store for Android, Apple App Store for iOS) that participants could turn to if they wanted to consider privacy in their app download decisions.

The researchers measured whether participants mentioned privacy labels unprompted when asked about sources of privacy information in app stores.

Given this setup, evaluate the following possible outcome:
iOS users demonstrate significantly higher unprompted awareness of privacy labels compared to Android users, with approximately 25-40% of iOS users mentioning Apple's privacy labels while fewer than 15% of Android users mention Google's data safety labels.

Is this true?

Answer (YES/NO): NO